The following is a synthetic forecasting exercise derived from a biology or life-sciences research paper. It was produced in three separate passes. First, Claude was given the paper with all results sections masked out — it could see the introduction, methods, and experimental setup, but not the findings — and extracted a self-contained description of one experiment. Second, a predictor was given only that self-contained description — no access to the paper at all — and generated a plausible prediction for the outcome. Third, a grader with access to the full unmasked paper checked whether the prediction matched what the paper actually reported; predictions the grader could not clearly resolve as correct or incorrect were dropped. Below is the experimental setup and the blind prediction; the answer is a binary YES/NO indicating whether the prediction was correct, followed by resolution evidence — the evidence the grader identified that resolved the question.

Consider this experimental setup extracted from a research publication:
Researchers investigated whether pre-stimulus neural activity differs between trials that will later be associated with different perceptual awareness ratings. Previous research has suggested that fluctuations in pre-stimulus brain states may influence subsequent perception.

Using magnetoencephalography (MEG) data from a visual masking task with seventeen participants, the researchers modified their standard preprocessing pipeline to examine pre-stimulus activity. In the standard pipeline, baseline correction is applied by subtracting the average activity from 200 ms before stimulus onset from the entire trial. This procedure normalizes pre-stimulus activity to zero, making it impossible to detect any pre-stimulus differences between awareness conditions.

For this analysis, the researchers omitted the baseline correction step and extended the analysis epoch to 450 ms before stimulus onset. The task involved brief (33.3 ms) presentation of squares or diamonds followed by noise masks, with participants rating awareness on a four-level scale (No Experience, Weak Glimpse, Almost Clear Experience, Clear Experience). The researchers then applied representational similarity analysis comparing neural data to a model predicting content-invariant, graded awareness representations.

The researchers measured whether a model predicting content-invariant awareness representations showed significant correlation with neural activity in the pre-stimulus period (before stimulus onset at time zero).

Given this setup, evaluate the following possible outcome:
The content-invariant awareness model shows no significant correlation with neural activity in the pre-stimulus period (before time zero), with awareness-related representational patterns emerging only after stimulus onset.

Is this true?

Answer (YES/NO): YES